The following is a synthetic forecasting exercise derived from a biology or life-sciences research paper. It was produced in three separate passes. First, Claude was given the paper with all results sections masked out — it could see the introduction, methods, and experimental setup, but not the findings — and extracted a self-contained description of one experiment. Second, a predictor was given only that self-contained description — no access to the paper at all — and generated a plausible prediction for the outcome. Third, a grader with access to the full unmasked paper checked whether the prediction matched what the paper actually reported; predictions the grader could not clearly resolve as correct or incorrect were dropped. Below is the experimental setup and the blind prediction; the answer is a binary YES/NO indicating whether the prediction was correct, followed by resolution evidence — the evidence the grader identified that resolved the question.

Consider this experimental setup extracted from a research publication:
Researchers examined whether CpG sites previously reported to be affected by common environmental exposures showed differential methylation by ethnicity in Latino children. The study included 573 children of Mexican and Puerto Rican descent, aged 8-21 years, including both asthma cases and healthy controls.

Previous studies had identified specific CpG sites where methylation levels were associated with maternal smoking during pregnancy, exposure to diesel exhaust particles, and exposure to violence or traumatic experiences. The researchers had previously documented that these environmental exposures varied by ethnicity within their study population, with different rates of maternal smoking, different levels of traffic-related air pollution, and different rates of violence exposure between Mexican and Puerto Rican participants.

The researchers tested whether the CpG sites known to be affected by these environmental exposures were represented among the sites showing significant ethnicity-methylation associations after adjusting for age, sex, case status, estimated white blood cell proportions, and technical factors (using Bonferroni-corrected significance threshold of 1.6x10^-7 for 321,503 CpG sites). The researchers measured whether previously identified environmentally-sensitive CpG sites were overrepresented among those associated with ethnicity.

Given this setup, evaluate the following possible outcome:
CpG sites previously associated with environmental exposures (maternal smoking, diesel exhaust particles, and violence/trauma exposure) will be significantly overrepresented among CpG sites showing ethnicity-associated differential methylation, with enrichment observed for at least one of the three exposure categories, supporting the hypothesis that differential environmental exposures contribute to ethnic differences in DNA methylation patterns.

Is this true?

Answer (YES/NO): YES